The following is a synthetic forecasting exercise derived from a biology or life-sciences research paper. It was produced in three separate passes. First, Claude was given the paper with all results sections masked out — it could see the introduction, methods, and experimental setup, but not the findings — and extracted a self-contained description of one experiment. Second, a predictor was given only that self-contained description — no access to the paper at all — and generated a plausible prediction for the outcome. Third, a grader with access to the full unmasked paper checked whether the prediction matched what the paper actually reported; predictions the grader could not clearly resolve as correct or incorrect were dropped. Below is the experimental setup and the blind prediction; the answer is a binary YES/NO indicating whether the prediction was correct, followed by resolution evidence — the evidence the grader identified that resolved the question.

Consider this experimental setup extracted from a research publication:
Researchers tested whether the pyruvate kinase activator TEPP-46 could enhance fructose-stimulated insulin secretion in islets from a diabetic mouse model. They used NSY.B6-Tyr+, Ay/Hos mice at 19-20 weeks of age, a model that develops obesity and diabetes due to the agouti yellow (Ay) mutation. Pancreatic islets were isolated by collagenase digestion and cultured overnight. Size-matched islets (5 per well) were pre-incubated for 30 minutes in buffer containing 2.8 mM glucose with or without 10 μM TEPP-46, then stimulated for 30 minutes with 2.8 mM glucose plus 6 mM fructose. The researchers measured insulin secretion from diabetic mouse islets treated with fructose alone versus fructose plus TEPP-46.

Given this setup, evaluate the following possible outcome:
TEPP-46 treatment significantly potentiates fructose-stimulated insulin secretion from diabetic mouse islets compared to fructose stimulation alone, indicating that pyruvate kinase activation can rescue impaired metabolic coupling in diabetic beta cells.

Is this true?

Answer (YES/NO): YES